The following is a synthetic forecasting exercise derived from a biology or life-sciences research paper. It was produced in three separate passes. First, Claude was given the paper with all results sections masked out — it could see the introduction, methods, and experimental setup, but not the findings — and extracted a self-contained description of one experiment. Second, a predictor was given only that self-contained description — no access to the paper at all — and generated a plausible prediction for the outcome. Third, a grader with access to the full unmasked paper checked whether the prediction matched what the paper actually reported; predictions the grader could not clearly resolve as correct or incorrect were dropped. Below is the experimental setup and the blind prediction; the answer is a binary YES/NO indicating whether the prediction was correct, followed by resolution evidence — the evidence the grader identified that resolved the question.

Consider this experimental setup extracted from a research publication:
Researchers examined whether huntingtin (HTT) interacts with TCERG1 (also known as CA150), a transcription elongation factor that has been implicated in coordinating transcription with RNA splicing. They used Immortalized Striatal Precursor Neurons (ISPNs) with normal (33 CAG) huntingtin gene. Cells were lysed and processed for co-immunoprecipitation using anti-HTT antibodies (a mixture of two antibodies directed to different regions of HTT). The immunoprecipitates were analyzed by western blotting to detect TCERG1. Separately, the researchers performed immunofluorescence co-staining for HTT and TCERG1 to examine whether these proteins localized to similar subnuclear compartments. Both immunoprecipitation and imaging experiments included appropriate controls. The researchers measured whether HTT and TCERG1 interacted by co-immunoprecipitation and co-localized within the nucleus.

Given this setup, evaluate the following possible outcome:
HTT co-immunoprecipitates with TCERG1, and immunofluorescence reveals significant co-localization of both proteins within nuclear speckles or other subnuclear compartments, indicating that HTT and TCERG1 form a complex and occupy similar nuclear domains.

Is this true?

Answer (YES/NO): YES